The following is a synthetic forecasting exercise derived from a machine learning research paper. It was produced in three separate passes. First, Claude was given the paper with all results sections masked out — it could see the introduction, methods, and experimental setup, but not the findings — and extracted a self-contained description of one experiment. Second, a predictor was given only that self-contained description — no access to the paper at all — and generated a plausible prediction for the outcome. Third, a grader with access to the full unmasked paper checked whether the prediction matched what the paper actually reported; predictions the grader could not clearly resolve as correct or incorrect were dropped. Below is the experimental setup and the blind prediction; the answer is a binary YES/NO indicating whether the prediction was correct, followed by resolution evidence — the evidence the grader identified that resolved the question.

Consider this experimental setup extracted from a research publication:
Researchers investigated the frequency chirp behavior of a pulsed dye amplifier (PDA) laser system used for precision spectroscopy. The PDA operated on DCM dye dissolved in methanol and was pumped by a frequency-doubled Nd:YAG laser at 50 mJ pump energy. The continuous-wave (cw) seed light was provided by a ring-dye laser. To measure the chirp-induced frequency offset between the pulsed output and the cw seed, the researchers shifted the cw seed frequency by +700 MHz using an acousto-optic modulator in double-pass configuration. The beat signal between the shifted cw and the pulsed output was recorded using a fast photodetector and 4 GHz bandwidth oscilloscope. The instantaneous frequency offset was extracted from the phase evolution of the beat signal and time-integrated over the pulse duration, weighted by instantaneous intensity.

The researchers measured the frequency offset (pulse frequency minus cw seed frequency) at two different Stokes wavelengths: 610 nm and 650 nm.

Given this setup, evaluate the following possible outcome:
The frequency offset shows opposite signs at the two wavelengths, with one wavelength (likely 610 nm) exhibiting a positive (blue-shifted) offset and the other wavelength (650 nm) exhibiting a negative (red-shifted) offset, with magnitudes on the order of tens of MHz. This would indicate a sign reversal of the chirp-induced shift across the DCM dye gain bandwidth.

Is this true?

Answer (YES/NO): NO